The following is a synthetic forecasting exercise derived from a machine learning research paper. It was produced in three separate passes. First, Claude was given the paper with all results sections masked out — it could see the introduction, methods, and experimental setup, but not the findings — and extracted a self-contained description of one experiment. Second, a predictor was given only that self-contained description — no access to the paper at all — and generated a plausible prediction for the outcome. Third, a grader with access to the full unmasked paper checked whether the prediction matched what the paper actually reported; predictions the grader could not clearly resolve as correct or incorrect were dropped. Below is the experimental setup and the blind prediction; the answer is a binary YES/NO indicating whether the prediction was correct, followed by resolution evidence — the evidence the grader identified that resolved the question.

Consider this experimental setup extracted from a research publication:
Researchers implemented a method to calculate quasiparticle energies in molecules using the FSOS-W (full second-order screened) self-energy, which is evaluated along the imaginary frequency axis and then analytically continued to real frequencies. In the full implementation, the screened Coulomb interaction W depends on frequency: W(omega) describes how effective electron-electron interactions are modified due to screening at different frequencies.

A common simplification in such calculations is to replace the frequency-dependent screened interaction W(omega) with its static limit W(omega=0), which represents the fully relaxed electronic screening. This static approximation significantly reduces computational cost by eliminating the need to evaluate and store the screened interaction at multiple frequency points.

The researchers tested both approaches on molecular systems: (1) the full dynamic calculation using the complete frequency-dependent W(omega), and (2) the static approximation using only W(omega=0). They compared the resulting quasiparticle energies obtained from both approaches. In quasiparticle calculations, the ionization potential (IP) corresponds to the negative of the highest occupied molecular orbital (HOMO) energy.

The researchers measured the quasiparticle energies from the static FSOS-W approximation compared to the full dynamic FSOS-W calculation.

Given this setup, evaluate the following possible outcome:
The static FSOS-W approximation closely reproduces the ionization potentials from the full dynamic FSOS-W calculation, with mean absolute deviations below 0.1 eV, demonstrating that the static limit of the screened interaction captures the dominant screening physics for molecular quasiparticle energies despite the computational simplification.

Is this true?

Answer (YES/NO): NO